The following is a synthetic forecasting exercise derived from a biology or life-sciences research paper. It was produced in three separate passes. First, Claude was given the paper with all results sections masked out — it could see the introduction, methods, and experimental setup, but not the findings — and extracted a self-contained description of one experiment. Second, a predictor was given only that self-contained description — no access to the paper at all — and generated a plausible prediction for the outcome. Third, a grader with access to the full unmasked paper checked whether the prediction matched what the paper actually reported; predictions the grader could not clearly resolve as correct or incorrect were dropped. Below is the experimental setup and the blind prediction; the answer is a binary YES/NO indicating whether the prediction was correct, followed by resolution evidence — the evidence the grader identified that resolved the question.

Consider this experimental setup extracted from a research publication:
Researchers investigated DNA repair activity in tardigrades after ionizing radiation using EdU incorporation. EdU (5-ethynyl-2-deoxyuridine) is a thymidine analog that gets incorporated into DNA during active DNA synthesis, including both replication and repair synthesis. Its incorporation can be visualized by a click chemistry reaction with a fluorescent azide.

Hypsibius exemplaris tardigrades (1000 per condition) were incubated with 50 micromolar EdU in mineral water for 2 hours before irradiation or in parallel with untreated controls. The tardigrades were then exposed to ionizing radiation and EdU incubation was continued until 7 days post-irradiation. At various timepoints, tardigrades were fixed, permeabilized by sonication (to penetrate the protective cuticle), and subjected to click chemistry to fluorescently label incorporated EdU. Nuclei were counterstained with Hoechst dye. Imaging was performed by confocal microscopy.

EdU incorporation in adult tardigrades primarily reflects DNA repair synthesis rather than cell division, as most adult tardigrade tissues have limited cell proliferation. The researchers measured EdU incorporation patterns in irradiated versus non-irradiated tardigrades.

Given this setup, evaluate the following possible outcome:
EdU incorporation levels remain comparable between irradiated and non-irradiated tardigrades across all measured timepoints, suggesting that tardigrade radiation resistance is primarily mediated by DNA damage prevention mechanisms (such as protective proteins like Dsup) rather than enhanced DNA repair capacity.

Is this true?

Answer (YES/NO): NO